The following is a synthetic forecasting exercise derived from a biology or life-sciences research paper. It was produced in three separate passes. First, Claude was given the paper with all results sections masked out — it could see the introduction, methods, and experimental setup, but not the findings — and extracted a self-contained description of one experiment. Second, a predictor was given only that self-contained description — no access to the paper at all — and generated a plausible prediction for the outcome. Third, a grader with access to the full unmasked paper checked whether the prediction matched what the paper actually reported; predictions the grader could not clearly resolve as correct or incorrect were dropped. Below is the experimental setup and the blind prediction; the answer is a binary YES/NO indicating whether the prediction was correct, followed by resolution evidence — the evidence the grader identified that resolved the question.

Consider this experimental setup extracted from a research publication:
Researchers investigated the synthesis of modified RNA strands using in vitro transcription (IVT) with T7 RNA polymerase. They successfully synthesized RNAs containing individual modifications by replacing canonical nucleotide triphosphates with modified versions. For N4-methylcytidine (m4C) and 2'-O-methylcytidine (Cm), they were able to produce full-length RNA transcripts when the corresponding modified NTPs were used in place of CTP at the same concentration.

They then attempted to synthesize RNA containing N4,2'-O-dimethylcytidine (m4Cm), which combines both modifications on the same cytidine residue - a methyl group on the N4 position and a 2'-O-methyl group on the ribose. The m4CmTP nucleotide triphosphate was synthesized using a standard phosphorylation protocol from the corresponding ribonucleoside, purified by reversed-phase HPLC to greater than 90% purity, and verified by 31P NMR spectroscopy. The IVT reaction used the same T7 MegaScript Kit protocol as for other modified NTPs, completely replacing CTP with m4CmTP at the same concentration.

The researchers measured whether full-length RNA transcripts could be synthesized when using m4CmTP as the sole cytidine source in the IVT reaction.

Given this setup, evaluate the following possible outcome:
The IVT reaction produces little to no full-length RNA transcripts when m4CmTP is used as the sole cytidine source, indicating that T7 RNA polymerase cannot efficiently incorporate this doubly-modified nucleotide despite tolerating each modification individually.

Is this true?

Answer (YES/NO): YES